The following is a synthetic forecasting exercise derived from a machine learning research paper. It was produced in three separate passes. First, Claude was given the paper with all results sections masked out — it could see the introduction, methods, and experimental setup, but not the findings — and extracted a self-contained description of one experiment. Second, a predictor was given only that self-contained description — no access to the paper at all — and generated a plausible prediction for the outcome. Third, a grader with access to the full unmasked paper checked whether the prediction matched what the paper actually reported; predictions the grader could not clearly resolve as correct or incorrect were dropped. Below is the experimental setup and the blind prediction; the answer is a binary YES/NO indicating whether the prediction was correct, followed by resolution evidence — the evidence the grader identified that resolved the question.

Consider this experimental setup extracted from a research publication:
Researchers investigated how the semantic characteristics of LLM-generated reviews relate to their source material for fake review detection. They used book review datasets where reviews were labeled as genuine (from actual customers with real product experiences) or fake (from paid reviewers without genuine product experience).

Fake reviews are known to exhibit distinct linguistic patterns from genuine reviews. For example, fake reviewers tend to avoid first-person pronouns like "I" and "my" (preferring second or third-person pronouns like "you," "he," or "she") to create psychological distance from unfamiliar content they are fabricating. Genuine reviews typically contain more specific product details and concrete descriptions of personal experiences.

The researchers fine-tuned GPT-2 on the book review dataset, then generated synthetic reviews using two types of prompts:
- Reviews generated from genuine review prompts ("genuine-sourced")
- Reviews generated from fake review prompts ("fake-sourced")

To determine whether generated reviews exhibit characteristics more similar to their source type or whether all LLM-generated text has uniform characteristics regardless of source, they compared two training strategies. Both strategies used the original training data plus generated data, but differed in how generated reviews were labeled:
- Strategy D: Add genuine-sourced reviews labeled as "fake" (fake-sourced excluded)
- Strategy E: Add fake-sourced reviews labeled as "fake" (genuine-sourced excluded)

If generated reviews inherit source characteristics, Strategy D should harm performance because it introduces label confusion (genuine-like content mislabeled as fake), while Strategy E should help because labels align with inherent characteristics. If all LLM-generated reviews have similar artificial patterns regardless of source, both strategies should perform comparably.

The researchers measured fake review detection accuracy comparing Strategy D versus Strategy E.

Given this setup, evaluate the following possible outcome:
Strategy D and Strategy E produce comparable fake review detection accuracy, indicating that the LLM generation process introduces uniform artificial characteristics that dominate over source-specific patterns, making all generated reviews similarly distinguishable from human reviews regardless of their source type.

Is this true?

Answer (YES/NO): NO